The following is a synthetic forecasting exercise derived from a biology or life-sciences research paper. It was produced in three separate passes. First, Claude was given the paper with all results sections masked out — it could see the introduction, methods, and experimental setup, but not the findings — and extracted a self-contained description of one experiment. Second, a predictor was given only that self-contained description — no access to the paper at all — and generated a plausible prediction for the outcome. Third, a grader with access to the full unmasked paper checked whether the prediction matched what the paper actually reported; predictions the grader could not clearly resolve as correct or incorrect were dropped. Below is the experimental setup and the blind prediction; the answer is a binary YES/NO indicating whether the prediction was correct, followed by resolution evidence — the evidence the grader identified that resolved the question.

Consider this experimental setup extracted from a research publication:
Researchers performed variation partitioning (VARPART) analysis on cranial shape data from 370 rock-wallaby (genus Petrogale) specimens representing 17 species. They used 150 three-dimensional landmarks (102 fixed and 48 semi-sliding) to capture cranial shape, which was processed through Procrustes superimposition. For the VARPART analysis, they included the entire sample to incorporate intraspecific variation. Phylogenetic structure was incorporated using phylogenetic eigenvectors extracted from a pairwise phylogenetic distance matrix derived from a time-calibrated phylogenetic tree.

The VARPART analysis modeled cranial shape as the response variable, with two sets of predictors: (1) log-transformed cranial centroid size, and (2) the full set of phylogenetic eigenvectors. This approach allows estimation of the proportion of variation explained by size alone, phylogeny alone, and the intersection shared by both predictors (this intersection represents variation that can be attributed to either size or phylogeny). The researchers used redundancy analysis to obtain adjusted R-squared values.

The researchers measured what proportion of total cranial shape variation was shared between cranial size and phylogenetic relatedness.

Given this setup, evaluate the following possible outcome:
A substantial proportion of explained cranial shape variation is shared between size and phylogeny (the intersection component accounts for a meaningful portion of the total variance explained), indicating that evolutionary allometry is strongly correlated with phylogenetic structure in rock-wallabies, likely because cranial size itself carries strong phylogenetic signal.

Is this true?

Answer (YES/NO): YES